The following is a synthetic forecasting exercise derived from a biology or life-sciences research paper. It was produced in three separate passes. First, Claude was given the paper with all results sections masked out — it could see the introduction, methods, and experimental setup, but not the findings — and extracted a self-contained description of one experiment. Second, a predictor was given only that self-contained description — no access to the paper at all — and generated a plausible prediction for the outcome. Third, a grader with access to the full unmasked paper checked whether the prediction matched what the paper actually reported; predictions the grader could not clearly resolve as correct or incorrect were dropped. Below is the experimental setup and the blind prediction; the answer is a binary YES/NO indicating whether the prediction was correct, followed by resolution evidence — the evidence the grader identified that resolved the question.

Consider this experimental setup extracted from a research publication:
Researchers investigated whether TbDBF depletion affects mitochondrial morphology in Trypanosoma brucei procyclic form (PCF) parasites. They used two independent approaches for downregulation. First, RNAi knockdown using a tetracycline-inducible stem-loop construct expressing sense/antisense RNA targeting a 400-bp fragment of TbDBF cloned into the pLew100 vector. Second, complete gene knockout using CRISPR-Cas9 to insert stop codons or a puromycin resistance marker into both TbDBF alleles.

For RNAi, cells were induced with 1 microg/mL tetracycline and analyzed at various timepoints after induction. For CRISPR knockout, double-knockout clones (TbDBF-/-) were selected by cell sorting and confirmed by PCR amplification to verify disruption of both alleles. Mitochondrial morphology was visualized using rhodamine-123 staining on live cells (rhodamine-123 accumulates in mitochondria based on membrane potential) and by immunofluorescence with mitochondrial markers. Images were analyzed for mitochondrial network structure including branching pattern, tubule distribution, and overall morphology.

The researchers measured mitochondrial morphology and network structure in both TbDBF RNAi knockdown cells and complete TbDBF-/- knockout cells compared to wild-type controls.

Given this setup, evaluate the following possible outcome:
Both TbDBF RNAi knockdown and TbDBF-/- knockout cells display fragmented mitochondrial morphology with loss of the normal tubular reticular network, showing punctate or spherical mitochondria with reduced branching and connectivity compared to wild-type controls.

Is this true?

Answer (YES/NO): NO